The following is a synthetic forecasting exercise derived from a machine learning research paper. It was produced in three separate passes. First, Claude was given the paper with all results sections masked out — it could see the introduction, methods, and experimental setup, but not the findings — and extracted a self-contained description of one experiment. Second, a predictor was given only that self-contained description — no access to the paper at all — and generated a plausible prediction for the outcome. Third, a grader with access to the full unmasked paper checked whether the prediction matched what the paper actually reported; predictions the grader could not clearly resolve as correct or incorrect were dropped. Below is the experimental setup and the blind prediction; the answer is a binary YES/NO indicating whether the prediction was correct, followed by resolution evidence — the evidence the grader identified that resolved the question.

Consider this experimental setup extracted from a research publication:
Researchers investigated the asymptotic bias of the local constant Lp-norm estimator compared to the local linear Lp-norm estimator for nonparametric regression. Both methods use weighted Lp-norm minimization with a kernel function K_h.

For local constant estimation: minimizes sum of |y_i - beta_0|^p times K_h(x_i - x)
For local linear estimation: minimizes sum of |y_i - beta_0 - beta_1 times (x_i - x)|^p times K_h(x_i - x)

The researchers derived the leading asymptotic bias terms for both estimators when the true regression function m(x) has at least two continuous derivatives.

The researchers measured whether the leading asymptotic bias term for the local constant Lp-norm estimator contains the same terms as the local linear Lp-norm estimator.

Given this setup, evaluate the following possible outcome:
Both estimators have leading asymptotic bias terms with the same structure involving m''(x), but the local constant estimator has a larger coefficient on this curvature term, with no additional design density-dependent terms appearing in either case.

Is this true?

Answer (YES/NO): NO